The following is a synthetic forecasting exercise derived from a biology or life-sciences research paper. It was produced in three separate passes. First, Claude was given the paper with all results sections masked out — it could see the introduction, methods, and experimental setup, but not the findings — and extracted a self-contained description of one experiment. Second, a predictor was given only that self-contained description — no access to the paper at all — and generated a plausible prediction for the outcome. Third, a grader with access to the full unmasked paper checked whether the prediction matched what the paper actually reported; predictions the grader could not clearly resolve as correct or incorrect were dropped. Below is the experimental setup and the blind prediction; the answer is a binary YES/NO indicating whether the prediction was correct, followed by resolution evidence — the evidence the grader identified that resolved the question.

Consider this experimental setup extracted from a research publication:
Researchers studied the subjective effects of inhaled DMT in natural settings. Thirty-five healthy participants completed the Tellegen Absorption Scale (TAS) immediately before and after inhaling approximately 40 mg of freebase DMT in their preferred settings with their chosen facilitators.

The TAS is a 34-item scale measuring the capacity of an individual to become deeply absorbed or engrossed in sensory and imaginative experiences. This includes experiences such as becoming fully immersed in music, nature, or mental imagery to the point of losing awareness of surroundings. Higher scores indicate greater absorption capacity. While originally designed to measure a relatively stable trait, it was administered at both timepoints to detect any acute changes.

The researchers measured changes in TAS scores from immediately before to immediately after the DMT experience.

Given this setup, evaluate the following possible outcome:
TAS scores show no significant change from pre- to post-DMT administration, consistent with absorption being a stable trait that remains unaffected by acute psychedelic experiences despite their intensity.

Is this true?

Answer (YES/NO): NO